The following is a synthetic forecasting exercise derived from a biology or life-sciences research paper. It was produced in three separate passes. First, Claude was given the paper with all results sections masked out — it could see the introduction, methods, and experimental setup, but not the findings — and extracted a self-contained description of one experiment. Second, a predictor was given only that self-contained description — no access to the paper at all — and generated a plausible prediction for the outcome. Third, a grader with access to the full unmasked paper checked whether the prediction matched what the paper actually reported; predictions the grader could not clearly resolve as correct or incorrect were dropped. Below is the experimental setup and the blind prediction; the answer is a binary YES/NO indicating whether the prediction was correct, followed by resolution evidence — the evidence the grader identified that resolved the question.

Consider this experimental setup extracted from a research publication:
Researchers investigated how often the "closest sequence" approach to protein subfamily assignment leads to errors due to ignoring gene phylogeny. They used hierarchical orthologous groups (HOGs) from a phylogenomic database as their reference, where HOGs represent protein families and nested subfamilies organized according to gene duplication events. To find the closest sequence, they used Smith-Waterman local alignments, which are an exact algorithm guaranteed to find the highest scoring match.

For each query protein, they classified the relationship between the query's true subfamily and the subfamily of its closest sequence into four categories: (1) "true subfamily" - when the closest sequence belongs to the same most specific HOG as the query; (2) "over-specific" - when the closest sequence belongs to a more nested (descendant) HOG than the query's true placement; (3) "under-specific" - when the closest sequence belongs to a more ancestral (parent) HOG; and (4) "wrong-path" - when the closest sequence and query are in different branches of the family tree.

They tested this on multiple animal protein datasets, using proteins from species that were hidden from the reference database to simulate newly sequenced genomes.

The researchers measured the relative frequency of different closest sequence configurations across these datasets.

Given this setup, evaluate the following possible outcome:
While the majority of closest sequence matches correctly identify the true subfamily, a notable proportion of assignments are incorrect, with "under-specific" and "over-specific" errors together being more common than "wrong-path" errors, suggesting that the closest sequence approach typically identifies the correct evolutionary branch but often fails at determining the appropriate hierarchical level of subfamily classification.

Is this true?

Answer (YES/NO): NO